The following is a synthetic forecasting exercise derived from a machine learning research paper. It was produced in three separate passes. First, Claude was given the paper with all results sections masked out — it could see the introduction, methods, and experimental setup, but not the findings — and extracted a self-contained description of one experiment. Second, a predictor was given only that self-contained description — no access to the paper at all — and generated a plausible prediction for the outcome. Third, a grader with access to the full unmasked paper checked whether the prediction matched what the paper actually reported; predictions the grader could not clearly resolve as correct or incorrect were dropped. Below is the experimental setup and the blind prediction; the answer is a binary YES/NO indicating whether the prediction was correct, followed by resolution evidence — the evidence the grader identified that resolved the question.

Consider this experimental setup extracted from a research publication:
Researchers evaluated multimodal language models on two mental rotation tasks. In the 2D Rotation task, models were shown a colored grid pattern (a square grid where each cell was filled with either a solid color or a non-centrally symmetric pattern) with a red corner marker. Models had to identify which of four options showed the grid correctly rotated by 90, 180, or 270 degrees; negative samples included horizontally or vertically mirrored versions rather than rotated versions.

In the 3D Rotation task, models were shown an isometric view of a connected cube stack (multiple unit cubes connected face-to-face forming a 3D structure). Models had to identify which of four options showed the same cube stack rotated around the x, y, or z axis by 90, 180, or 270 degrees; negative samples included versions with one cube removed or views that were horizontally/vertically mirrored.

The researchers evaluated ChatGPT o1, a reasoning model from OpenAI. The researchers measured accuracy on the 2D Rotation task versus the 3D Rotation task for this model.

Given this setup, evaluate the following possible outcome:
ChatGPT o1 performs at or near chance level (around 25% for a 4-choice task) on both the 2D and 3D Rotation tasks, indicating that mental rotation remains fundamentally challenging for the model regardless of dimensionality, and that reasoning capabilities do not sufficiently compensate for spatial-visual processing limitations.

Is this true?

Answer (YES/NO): NO